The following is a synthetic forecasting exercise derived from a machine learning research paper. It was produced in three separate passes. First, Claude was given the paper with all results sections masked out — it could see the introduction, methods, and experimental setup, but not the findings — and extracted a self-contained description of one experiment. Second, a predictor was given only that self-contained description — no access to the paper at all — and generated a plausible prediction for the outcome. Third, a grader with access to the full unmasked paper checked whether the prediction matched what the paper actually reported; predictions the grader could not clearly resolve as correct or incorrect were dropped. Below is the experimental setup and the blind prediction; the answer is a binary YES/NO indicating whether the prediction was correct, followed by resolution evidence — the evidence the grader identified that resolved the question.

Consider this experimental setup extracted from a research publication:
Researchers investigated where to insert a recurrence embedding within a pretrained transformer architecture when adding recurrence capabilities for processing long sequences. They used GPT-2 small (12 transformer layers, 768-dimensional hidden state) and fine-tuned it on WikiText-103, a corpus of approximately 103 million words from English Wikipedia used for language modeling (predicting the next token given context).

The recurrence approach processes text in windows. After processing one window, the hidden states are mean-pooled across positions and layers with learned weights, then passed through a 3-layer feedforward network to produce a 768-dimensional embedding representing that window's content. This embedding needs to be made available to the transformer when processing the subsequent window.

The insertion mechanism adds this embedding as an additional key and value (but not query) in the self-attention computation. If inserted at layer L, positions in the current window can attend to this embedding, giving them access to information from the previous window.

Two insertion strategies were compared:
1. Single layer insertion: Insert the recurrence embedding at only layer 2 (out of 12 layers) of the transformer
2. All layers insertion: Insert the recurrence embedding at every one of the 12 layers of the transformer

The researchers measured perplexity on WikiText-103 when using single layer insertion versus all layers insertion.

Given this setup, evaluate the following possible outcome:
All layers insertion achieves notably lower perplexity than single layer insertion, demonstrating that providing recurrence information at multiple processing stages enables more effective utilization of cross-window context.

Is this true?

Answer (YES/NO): NO